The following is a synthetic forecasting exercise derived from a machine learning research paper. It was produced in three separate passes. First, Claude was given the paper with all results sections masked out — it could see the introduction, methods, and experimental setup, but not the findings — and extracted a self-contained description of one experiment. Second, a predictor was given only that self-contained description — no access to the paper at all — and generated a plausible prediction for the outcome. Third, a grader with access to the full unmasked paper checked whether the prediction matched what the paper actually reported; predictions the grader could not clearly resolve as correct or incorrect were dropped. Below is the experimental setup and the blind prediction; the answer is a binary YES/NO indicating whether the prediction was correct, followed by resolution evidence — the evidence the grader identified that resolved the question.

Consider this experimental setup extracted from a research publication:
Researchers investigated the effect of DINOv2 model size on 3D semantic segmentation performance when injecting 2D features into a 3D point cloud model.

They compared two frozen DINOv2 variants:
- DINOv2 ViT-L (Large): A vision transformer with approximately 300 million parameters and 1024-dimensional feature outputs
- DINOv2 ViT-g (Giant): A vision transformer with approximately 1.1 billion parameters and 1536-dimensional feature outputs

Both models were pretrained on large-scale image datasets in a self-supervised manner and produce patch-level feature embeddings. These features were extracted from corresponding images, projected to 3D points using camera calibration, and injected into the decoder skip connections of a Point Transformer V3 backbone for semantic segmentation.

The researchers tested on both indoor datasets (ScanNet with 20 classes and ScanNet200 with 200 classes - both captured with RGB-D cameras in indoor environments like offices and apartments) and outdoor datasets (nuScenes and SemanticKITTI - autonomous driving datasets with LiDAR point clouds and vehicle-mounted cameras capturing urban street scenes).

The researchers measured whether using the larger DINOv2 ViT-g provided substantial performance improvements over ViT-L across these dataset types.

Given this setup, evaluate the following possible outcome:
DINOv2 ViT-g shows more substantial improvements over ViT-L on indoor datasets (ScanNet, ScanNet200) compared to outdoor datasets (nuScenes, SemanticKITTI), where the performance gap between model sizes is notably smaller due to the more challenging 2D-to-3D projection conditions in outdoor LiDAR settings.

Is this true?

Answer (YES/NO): NO